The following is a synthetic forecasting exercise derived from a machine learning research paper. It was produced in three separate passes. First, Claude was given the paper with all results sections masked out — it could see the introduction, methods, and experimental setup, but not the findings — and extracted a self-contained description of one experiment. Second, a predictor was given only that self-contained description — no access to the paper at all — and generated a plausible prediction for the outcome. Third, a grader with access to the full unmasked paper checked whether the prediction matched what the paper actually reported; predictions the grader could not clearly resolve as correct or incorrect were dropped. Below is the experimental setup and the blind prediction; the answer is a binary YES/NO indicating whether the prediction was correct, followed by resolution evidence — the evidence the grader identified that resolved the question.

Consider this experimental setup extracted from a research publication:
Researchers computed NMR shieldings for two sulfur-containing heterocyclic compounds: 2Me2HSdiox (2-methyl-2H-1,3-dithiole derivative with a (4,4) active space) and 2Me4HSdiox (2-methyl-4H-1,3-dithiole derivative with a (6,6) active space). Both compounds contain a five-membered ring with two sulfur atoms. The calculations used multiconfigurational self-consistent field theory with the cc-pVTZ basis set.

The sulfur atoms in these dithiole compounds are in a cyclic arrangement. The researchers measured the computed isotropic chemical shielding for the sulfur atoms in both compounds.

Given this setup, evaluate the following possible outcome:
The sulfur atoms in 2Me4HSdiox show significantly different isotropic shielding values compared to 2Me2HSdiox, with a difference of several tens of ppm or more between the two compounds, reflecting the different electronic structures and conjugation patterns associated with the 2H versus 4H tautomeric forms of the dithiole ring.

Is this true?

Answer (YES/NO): YES